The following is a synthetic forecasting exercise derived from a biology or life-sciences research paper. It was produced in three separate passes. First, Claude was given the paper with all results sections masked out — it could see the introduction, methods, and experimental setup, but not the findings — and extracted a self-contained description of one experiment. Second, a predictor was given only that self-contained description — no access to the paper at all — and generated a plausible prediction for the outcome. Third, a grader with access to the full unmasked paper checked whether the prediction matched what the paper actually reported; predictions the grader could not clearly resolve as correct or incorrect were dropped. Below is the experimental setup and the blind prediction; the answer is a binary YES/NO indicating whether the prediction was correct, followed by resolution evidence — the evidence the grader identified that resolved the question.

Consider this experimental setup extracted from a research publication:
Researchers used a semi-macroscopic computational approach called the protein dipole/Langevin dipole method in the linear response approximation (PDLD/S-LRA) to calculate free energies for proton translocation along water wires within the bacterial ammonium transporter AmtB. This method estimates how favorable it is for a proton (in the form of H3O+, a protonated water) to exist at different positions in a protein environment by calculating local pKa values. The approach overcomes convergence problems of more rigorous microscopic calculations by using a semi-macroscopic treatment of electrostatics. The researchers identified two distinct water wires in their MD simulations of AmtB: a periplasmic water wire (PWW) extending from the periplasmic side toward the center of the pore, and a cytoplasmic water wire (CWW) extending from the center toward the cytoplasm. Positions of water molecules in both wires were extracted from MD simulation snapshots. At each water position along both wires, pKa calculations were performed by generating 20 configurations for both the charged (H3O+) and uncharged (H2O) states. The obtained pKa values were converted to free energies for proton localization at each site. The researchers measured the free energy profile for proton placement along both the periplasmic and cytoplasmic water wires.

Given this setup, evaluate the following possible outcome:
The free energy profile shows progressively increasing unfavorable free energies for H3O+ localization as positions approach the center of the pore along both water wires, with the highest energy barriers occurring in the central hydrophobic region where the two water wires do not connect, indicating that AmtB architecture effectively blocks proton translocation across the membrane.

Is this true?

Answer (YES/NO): NO